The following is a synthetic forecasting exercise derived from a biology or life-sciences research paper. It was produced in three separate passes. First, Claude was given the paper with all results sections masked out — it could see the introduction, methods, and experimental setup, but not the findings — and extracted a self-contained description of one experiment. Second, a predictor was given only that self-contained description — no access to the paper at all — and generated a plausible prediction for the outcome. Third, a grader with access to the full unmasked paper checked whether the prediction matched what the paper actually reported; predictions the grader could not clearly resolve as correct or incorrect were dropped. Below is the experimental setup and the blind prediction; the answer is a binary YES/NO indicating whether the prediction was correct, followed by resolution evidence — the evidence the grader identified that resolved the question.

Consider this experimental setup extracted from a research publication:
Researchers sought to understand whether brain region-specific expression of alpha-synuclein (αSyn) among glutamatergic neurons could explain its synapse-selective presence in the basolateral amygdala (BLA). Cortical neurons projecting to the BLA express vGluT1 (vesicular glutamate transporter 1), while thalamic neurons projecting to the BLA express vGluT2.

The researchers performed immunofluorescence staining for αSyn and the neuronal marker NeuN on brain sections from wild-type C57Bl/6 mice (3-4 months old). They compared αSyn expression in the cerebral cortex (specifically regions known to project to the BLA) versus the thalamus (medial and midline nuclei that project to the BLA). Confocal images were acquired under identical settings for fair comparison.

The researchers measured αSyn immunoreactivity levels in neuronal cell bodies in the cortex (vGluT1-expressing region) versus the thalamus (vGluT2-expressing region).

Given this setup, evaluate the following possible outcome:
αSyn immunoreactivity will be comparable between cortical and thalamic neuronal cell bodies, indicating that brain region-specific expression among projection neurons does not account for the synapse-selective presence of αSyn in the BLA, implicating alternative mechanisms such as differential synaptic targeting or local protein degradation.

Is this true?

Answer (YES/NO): NO